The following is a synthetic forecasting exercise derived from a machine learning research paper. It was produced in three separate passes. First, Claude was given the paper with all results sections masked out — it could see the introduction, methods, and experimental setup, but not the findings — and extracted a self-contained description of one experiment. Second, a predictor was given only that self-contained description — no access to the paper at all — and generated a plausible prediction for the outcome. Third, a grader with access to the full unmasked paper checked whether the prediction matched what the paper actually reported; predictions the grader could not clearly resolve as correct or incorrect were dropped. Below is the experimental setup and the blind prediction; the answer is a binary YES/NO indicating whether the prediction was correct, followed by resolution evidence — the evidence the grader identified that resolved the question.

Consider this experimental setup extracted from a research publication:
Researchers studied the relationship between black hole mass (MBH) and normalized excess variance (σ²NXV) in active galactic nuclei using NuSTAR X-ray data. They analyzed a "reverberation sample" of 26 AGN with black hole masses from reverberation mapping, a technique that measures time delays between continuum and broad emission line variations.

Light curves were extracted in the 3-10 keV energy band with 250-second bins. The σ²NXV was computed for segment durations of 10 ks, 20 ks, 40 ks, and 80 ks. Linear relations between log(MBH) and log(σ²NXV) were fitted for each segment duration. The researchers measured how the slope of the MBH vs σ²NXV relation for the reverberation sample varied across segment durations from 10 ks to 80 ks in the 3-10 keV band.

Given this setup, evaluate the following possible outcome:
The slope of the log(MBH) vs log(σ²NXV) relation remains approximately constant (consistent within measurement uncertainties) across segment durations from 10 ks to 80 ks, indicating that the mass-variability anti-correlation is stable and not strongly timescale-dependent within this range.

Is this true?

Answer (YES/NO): YES